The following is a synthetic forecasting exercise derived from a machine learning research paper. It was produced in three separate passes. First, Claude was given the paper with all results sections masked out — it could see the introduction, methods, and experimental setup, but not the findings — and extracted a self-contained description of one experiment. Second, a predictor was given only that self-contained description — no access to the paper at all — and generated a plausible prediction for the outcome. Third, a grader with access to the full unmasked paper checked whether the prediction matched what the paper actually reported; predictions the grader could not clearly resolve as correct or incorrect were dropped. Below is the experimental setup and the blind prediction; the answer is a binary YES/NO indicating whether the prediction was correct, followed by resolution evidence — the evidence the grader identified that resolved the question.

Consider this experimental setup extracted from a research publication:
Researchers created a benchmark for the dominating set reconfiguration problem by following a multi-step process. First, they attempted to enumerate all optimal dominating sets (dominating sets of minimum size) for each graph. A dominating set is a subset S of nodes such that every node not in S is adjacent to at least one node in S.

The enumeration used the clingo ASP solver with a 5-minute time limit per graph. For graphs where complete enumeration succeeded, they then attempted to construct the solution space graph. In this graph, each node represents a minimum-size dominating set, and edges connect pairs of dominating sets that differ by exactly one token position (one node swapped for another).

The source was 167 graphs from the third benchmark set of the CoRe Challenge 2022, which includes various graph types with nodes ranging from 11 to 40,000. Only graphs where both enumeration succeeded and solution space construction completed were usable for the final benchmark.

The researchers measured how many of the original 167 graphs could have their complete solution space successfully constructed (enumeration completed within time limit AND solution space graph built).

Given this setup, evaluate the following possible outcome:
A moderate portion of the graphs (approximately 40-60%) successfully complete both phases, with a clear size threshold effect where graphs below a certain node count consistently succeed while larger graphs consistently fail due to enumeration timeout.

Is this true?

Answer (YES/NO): NO